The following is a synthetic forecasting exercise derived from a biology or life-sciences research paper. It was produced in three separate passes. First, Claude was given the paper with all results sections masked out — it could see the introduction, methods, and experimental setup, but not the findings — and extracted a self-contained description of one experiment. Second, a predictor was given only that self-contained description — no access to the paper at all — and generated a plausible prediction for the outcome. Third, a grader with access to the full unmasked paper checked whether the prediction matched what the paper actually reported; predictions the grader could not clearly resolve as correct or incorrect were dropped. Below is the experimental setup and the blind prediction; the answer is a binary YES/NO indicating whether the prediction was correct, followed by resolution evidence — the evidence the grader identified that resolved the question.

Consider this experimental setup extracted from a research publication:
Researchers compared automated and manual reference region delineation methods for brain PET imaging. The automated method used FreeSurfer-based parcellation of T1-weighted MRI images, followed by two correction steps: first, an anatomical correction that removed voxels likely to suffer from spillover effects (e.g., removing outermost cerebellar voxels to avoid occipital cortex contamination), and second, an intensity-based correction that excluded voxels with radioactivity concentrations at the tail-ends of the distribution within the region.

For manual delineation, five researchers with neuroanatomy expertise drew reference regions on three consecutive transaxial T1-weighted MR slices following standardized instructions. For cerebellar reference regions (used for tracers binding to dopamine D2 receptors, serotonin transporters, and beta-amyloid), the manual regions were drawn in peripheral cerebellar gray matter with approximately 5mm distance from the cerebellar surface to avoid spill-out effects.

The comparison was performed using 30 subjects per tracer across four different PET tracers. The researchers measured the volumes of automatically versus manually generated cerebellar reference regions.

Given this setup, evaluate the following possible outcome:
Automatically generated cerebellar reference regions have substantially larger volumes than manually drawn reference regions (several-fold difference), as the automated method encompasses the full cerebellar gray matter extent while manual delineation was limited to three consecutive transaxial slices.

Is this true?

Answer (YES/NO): YES